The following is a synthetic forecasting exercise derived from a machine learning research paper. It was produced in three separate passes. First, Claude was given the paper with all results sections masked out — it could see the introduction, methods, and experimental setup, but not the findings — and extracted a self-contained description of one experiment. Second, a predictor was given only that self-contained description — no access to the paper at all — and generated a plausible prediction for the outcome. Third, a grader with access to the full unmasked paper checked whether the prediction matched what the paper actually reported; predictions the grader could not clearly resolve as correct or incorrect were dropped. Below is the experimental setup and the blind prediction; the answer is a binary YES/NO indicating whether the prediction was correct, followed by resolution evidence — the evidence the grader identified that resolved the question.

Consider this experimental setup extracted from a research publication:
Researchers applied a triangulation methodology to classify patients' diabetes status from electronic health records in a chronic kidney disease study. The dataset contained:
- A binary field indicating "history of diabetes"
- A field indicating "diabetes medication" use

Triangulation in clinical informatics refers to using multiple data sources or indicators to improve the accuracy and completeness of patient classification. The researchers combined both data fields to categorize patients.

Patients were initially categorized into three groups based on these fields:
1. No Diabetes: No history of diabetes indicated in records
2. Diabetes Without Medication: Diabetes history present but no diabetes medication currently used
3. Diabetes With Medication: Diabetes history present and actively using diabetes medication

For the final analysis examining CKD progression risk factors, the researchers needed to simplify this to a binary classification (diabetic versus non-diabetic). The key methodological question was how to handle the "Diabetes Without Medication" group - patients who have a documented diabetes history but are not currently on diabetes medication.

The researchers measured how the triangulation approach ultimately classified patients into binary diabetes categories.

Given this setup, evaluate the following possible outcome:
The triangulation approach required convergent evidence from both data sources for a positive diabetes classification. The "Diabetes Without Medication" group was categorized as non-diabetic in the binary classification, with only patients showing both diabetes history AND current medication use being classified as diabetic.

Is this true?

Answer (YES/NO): NO